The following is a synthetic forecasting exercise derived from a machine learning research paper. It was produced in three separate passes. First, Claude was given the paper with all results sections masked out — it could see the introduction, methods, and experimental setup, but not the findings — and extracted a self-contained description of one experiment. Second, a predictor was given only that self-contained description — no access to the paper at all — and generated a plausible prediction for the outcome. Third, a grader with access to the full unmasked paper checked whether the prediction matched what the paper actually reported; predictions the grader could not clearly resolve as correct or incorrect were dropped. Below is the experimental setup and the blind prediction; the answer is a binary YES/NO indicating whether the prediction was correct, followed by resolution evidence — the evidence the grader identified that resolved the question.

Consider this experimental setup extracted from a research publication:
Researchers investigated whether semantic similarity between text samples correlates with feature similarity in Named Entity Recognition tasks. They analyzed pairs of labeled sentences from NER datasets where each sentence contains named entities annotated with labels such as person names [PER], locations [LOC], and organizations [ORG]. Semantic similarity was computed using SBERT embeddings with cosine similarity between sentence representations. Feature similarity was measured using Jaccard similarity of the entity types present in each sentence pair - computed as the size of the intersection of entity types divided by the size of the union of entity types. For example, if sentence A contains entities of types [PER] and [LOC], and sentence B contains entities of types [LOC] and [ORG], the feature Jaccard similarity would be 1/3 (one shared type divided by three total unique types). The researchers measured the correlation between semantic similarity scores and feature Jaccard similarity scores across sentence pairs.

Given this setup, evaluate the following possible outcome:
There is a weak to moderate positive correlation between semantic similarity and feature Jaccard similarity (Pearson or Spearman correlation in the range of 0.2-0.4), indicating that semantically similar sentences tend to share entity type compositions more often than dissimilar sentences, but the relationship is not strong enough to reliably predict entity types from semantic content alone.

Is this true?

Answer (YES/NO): NO